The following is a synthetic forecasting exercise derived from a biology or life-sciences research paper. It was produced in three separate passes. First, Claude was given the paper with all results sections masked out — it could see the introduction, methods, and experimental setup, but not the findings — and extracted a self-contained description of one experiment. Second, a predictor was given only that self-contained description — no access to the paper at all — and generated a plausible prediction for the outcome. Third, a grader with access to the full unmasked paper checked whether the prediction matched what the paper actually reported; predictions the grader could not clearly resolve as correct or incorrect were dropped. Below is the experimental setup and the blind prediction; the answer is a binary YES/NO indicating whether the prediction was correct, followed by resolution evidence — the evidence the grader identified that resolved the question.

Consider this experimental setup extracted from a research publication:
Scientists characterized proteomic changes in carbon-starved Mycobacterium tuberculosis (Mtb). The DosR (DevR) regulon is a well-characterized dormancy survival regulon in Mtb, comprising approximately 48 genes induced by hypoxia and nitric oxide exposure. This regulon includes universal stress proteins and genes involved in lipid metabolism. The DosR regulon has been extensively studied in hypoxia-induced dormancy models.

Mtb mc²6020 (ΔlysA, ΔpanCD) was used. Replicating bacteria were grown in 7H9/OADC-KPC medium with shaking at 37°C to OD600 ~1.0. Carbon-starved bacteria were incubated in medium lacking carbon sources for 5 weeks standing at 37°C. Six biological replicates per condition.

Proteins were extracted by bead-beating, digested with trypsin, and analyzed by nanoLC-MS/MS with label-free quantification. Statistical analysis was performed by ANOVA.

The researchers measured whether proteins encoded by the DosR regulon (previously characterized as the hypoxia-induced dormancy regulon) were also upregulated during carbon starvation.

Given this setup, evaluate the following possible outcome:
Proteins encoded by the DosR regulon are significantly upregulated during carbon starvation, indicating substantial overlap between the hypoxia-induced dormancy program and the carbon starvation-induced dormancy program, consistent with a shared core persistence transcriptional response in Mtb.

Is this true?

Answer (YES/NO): NO